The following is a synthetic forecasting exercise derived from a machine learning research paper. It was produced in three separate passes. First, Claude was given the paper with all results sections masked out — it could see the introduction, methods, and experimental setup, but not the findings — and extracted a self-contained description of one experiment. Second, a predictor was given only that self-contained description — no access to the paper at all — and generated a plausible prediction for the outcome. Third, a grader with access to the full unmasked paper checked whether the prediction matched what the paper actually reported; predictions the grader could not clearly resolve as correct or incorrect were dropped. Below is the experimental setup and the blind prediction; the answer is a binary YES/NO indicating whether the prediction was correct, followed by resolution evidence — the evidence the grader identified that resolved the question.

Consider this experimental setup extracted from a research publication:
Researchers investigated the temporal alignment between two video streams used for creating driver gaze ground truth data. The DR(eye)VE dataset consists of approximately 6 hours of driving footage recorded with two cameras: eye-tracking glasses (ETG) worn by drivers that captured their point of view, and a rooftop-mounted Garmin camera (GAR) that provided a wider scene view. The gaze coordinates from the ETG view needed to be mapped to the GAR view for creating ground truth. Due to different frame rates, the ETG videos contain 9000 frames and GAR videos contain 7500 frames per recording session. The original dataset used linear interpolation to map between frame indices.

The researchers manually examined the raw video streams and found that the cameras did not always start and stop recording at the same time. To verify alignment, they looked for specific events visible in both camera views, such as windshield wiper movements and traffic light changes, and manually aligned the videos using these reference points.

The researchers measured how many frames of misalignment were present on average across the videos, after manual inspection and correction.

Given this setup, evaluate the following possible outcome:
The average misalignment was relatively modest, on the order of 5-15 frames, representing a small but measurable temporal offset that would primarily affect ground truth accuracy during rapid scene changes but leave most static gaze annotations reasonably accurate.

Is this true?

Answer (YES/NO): YES